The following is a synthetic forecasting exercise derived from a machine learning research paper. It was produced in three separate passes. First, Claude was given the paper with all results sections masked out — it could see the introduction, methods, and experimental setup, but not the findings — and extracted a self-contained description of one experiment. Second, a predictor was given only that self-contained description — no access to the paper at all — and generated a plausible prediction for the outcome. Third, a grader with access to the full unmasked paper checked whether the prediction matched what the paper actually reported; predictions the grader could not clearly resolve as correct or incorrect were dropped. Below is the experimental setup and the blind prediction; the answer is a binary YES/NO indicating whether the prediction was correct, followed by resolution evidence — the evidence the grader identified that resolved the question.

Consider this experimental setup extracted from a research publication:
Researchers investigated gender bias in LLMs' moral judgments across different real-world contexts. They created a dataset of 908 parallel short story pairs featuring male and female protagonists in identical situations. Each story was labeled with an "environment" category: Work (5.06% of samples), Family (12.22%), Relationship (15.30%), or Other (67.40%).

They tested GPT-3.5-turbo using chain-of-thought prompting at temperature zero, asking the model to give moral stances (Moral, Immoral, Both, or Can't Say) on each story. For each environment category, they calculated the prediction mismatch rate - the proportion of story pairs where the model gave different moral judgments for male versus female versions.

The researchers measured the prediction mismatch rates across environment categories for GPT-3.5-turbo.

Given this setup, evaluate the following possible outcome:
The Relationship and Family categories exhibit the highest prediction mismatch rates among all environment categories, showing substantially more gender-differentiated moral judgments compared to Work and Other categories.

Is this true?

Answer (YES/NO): YES